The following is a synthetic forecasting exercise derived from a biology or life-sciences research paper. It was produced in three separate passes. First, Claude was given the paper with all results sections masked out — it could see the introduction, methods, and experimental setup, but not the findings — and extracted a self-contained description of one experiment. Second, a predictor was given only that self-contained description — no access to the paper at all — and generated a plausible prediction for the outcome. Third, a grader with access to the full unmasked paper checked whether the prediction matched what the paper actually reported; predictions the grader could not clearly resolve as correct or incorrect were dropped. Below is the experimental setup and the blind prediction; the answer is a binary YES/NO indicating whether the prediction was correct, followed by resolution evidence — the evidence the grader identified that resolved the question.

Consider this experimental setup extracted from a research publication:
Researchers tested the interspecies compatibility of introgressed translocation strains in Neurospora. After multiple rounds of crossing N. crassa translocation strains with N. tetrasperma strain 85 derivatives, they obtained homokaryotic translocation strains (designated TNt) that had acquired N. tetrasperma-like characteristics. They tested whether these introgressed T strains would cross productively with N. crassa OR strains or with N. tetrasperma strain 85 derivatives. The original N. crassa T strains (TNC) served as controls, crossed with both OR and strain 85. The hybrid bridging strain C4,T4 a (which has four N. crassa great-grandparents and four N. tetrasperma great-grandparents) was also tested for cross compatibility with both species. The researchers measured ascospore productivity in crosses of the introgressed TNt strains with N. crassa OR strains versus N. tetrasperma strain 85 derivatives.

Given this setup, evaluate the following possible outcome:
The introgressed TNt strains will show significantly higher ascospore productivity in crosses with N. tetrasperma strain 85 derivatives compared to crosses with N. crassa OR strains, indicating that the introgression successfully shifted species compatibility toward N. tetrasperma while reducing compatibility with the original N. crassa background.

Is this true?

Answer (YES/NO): YES